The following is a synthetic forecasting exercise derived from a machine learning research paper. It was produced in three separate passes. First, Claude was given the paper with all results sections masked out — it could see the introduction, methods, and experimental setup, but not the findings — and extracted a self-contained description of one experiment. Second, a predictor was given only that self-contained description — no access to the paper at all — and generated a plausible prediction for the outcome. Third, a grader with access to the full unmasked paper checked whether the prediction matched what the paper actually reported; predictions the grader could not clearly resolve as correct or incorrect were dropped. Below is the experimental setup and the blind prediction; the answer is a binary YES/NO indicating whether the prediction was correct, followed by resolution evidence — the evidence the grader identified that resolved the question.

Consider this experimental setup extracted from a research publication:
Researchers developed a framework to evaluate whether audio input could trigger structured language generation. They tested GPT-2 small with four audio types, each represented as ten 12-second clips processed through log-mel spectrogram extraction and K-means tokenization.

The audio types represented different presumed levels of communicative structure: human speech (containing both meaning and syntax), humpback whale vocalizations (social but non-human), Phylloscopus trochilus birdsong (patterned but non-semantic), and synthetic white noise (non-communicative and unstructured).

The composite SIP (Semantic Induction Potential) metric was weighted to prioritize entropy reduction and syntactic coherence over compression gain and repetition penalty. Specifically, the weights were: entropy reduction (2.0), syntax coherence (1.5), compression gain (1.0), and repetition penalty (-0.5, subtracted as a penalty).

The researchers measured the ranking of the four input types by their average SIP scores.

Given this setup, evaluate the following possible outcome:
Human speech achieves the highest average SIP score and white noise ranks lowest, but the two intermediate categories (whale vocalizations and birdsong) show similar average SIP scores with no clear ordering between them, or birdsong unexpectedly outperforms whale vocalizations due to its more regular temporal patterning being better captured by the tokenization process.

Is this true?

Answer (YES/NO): NO